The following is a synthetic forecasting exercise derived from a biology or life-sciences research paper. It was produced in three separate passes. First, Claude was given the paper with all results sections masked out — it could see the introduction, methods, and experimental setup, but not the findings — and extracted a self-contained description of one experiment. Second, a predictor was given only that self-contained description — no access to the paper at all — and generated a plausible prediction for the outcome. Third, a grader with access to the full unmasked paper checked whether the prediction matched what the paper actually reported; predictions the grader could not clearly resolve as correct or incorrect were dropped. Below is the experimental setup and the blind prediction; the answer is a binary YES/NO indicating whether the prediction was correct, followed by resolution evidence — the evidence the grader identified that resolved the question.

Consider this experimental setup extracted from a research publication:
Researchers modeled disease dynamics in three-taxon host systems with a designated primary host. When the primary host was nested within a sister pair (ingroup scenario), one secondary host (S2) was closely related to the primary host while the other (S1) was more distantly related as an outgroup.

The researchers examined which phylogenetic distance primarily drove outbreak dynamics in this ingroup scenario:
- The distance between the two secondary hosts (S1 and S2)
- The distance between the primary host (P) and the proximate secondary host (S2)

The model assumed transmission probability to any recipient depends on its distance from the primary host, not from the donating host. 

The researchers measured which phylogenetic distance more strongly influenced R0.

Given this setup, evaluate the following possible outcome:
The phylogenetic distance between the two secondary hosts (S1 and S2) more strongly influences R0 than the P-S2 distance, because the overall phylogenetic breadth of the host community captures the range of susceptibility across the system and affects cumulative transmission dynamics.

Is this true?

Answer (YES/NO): NO